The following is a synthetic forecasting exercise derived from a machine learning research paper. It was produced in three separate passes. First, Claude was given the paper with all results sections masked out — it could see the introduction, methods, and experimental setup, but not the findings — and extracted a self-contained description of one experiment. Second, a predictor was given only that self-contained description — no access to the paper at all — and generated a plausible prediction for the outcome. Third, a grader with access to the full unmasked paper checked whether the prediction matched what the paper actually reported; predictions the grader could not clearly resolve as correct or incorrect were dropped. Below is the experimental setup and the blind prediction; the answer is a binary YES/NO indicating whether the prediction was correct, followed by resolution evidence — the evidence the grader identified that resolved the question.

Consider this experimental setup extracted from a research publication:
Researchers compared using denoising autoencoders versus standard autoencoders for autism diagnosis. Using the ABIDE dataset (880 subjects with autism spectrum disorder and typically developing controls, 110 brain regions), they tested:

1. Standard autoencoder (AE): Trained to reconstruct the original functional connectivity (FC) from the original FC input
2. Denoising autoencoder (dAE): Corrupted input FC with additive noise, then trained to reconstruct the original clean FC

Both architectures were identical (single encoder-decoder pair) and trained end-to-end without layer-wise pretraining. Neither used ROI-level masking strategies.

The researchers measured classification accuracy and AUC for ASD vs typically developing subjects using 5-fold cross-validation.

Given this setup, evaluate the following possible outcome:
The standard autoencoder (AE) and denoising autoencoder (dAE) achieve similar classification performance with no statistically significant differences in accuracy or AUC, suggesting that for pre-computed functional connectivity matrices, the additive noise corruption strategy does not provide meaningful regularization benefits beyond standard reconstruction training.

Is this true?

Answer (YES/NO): YES